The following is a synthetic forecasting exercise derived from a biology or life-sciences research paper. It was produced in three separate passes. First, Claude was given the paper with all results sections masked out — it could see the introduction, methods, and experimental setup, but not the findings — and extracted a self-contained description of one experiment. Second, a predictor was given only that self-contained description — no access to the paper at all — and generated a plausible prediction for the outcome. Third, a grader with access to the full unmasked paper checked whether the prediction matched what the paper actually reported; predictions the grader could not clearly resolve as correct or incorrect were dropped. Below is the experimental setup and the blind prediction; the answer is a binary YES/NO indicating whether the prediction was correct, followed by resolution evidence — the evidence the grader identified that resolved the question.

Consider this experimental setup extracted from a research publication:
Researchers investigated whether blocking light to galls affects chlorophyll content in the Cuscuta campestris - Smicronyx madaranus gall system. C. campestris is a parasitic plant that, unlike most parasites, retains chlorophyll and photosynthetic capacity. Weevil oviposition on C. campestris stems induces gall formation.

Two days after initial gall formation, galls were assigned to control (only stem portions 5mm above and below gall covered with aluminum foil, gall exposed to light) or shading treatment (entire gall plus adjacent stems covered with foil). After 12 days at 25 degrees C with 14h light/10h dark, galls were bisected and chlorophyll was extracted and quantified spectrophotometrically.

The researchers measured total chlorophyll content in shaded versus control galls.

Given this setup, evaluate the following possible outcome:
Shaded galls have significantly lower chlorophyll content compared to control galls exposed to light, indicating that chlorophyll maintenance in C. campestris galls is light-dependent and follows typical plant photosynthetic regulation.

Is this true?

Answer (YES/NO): YES